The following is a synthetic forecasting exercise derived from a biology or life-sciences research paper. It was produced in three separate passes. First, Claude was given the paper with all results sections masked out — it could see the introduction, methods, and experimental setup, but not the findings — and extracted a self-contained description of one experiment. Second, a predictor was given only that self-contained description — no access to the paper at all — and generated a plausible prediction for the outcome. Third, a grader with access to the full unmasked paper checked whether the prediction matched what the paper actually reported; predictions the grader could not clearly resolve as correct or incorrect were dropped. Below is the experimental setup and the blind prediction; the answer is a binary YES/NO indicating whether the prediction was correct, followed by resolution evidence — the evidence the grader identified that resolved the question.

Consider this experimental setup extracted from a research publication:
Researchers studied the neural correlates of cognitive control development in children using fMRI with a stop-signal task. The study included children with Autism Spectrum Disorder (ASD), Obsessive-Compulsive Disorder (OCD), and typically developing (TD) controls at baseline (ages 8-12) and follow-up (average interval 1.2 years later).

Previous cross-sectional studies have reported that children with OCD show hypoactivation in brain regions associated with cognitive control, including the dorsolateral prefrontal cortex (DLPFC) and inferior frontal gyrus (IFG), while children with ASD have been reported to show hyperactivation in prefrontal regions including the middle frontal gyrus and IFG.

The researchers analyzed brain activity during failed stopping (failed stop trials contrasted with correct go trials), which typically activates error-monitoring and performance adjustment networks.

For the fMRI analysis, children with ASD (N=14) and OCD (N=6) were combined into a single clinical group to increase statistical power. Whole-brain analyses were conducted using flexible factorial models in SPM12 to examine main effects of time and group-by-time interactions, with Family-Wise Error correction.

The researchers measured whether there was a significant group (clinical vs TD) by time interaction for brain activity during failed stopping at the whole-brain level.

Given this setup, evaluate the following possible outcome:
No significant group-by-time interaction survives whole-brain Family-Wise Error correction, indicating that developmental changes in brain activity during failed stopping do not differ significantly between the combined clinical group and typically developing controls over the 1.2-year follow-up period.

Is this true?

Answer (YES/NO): YES